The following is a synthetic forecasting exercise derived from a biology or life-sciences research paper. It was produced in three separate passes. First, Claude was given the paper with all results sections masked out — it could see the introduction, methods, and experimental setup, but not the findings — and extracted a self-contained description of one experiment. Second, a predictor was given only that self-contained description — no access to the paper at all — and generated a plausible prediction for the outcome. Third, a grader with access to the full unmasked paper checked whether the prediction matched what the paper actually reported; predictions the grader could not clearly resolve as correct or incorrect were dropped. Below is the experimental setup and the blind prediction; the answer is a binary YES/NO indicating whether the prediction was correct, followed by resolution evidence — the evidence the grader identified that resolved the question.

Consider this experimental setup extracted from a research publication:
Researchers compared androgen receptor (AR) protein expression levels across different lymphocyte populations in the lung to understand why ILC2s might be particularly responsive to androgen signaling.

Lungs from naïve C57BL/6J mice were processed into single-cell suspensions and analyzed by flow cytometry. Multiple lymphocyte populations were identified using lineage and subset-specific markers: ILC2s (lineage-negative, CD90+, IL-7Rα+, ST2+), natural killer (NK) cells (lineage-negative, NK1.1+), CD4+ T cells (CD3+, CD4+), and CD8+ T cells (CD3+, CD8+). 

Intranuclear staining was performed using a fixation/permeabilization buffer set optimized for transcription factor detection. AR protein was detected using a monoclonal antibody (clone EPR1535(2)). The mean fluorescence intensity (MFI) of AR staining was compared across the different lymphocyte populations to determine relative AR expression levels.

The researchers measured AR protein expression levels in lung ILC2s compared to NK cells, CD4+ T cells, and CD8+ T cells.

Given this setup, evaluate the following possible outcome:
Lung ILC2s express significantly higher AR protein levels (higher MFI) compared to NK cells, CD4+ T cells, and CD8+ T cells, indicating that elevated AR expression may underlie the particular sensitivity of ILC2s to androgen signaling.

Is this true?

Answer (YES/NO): YES